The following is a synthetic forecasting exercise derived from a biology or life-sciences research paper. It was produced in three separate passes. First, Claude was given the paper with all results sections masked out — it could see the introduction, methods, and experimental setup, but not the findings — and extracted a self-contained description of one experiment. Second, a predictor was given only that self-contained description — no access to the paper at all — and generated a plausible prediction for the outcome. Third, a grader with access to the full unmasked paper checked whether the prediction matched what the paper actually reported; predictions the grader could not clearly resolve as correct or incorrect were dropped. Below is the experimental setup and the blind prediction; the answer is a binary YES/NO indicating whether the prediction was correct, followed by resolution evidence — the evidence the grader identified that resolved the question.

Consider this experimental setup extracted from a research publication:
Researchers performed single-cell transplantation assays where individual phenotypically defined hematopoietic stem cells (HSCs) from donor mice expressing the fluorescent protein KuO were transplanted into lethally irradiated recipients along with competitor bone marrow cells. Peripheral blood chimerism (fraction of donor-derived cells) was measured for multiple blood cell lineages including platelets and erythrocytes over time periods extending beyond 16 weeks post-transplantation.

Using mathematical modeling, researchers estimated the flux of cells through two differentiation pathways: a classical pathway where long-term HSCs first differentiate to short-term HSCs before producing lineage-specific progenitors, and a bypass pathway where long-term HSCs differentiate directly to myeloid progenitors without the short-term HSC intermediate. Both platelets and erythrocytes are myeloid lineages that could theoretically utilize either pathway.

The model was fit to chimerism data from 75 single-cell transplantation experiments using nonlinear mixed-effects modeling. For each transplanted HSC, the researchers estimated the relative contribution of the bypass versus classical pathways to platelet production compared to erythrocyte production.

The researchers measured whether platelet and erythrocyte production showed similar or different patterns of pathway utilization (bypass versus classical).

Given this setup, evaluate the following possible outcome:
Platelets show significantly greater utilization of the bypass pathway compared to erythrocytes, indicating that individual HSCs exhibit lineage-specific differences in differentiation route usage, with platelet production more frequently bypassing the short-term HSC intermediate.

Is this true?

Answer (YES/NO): YES